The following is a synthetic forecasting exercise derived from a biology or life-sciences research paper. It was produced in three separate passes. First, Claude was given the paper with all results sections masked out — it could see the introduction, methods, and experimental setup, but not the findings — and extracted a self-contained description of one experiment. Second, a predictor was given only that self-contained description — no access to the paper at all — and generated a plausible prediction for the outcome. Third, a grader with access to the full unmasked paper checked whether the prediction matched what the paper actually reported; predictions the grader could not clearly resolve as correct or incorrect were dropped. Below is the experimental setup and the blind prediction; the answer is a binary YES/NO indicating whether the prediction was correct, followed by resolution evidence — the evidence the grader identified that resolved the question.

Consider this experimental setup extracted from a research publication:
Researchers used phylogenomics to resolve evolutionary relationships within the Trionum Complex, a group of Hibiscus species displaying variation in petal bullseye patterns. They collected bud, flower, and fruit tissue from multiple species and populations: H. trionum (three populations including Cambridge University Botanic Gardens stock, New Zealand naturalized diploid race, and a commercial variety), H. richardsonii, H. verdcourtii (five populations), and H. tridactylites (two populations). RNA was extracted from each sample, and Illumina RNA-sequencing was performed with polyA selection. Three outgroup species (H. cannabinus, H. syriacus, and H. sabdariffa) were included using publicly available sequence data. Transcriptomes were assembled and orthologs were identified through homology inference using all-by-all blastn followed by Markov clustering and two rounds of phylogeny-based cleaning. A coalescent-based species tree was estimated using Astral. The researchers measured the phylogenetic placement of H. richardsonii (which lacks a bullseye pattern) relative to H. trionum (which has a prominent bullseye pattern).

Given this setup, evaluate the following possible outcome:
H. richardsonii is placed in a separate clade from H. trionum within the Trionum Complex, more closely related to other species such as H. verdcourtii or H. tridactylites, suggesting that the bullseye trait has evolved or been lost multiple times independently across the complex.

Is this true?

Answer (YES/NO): NO